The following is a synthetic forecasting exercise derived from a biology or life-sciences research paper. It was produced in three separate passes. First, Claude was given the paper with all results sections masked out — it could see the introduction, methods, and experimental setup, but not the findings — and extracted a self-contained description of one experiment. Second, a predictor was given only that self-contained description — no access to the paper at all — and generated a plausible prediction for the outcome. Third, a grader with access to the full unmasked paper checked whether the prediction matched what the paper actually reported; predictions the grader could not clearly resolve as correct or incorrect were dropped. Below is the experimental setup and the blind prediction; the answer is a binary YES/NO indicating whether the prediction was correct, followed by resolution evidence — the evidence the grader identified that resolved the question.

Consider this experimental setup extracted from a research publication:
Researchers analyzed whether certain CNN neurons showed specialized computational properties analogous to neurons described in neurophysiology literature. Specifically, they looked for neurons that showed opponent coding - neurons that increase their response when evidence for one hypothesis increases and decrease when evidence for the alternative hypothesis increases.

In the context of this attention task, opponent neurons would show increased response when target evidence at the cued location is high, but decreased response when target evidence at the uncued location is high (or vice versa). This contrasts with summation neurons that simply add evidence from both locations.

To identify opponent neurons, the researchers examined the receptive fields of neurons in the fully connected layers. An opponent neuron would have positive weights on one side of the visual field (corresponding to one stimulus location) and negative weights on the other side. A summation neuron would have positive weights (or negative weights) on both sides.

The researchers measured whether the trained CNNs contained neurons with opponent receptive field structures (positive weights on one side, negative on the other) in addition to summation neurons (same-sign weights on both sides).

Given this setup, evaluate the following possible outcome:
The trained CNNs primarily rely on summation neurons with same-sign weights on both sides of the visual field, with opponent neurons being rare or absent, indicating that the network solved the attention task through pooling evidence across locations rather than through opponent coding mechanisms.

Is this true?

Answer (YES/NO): NO